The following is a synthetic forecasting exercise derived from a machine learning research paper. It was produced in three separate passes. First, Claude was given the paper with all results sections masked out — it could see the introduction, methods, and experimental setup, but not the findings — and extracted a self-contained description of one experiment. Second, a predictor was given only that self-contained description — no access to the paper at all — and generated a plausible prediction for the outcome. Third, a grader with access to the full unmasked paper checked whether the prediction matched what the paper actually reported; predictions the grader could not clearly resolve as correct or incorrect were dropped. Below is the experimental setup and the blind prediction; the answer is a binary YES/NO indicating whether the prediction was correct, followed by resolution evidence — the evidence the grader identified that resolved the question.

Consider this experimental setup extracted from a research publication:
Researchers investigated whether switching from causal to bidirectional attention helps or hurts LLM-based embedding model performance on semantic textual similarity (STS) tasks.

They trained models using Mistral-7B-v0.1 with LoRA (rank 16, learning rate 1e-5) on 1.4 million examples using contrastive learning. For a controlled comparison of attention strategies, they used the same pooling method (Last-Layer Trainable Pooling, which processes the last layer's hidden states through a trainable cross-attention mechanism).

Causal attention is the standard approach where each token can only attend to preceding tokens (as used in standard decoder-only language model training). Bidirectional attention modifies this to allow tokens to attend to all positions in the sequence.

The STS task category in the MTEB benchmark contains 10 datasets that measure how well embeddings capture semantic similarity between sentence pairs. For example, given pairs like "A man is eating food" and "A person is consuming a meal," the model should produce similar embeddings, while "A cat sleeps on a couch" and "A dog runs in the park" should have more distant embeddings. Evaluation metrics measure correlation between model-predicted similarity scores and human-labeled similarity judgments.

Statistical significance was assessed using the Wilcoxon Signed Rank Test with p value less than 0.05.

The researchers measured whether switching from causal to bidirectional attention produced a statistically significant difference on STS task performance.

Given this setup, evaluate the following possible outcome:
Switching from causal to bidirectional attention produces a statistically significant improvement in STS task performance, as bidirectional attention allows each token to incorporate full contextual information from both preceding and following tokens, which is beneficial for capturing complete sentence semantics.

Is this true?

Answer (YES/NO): NO